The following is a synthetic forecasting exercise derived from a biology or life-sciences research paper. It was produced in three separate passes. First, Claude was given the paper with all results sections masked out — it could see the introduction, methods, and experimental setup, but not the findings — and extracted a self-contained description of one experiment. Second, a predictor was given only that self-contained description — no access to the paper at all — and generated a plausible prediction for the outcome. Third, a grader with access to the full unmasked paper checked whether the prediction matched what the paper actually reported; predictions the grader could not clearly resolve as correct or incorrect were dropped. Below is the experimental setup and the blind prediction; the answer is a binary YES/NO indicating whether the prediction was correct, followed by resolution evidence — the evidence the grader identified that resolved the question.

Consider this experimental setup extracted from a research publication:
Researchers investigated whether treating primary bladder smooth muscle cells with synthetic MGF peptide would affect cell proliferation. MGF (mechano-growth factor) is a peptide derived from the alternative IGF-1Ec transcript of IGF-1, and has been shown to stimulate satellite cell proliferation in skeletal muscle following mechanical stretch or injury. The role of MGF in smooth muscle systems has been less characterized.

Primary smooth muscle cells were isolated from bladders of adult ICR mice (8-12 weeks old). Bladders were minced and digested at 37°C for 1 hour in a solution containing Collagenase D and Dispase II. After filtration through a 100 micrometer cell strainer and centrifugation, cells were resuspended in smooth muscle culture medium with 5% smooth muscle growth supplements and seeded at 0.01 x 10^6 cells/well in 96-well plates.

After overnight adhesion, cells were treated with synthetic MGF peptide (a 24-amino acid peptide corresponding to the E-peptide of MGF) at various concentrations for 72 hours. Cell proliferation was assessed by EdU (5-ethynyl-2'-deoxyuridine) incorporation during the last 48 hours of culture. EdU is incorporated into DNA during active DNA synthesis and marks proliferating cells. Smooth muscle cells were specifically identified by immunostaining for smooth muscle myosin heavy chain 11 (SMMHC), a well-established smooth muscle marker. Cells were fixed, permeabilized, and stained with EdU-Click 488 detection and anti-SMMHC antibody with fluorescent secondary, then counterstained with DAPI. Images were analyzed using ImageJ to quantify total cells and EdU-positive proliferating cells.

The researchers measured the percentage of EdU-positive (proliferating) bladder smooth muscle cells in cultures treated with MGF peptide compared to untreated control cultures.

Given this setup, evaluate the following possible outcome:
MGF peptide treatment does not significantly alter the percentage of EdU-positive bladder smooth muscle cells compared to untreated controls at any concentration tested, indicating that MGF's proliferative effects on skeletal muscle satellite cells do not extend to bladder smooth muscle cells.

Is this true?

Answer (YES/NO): NO